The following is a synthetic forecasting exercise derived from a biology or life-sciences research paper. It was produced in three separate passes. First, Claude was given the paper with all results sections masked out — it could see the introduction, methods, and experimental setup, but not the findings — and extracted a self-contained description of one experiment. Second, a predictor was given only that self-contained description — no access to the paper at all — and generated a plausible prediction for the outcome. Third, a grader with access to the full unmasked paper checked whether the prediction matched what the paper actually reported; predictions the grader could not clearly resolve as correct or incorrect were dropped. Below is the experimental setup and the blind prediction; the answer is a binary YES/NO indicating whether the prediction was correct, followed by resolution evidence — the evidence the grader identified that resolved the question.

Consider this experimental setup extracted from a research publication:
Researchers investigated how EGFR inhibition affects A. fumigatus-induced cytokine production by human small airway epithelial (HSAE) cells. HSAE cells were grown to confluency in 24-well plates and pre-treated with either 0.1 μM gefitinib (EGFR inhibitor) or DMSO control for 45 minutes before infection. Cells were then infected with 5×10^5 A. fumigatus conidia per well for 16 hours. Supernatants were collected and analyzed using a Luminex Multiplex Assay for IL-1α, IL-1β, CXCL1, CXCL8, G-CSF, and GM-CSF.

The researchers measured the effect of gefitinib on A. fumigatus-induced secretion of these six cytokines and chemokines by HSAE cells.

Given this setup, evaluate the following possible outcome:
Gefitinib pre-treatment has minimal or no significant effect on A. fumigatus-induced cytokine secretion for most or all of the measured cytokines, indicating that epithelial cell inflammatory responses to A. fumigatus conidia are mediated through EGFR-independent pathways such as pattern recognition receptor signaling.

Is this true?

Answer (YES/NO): NO